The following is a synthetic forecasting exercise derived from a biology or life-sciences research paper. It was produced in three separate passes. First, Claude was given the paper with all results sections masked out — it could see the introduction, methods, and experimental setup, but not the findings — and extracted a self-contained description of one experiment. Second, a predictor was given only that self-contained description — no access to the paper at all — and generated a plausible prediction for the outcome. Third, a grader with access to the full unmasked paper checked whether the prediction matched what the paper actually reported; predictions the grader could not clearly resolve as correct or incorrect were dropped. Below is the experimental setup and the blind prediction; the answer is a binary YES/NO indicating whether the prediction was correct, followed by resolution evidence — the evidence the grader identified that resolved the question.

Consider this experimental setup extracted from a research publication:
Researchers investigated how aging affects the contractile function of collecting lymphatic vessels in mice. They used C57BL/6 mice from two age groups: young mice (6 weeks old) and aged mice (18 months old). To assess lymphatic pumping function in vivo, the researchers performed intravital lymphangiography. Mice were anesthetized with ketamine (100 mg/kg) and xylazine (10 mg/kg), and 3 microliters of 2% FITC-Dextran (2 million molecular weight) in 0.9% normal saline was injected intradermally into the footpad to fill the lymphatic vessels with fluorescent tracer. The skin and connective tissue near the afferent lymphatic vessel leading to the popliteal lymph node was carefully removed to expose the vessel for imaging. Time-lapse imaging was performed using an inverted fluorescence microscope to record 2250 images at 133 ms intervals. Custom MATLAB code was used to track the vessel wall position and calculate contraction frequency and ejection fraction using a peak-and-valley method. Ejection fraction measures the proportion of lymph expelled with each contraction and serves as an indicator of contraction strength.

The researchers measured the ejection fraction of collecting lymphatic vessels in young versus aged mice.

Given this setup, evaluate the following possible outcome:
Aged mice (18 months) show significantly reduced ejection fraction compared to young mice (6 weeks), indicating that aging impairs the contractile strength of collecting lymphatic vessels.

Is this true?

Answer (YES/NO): YES